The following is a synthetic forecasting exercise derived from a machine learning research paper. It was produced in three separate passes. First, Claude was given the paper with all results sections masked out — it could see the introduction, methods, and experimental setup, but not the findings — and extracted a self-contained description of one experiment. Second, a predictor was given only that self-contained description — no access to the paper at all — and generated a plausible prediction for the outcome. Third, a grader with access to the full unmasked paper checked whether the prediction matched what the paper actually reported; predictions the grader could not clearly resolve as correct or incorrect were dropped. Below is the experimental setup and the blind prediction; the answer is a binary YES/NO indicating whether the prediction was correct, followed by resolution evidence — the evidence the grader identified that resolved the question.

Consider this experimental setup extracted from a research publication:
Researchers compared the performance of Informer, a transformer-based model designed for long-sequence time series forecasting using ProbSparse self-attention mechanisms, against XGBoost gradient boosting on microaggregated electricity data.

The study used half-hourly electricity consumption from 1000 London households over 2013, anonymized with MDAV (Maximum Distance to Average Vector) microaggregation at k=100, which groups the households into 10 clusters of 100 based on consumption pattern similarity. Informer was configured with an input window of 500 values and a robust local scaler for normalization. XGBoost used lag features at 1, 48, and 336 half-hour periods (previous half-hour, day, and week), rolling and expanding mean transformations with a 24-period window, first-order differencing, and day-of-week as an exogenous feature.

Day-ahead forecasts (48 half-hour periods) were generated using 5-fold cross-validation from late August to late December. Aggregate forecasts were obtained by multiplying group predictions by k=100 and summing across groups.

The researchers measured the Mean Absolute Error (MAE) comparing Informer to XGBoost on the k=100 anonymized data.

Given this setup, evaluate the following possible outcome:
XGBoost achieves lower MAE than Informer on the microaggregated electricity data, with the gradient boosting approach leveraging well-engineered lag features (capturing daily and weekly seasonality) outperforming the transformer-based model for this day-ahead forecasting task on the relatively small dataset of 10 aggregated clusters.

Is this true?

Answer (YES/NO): YES